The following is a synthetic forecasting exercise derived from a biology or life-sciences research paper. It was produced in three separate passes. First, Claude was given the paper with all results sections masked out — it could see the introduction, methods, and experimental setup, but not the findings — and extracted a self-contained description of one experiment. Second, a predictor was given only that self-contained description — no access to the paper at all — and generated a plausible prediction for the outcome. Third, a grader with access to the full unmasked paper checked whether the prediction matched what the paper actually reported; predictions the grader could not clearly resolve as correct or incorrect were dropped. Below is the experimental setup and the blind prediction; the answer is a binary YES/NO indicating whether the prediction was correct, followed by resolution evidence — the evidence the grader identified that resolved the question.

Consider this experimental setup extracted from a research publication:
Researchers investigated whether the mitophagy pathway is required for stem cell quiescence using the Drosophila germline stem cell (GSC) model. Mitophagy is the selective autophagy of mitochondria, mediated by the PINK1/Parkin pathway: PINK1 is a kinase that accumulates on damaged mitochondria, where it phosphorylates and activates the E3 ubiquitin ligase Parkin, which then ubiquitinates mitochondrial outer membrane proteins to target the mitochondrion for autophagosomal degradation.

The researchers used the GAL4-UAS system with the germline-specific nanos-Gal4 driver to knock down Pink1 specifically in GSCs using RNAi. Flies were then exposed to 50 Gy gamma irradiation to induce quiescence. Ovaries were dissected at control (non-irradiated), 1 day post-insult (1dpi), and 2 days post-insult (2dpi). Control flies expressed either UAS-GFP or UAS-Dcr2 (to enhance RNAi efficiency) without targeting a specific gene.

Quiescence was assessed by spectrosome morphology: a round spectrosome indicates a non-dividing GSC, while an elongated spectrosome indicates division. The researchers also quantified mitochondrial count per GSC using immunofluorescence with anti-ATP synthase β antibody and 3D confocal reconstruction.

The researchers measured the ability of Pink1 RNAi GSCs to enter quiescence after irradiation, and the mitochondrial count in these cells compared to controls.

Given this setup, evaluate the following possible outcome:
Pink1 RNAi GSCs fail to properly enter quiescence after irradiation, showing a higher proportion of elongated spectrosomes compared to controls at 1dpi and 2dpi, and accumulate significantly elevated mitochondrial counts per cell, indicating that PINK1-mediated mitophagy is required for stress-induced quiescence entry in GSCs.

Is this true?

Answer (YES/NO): NO